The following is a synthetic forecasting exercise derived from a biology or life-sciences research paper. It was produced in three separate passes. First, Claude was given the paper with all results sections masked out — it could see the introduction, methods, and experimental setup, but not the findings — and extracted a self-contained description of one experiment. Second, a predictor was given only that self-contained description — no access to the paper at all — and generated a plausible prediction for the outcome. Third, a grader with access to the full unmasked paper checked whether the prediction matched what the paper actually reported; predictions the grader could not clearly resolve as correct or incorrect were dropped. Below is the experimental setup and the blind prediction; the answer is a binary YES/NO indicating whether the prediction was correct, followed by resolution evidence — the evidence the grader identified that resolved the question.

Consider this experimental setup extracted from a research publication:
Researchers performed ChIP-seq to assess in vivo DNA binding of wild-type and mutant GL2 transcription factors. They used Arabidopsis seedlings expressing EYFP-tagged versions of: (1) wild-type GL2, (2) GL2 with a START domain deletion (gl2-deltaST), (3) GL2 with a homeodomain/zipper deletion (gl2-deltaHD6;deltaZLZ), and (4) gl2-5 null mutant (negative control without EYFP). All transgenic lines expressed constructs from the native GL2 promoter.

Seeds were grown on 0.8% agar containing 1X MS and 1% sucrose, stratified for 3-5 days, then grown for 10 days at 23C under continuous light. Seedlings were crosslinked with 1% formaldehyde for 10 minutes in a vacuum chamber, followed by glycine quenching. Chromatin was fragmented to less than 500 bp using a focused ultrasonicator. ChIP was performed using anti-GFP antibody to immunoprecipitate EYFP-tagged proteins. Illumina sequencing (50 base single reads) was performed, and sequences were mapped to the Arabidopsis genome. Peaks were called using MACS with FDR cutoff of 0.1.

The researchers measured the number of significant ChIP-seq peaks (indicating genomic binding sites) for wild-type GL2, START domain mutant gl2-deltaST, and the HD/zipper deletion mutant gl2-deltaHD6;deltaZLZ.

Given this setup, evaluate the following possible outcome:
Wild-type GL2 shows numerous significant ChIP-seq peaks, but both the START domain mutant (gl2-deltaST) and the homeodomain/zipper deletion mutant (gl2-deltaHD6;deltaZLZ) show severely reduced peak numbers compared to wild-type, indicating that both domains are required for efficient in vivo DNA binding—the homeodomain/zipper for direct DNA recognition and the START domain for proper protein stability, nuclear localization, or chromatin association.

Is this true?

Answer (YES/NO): NO